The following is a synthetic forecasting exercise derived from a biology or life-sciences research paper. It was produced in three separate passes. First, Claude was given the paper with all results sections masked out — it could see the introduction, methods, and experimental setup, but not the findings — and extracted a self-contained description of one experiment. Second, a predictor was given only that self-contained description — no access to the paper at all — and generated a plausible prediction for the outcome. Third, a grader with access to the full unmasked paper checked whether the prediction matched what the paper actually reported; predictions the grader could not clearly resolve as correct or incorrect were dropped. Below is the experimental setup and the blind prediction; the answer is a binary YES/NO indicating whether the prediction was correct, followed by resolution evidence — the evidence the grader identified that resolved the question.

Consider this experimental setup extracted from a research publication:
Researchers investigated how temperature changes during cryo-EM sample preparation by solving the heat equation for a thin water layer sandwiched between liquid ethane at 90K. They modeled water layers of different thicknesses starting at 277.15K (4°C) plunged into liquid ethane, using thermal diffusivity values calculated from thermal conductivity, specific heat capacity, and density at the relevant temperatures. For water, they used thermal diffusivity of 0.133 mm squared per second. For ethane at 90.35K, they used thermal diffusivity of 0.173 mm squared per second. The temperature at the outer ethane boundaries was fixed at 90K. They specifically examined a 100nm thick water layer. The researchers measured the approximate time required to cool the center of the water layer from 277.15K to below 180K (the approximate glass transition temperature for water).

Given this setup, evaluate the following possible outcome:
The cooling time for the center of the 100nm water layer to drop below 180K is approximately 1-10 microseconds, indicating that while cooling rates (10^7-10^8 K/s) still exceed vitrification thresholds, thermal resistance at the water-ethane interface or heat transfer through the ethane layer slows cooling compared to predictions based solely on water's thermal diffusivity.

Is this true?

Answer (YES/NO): NO